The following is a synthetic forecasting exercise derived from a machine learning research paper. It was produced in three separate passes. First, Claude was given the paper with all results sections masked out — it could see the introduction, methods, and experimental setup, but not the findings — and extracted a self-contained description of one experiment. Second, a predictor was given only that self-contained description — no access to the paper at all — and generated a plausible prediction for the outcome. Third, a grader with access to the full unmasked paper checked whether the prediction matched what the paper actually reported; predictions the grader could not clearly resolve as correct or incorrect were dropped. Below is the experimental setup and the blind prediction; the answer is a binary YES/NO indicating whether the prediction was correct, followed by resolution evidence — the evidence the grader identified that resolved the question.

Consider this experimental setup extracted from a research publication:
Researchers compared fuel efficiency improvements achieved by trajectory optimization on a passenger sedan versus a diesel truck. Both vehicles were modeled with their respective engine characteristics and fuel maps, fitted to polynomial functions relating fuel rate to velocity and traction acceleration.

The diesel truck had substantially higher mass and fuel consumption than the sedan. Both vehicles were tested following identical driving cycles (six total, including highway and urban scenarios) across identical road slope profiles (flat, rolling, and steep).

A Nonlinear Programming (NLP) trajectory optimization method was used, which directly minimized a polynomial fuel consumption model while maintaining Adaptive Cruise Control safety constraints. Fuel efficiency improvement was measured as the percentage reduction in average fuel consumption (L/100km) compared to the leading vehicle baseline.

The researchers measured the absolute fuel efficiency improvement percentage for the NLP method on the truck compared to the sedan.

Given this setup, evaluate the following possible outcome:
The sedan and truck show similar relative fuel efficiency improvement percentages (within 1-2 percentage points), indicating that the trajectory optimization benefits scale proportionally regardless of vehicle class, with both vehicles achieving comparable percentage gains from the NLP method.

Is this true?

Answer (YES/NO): NO